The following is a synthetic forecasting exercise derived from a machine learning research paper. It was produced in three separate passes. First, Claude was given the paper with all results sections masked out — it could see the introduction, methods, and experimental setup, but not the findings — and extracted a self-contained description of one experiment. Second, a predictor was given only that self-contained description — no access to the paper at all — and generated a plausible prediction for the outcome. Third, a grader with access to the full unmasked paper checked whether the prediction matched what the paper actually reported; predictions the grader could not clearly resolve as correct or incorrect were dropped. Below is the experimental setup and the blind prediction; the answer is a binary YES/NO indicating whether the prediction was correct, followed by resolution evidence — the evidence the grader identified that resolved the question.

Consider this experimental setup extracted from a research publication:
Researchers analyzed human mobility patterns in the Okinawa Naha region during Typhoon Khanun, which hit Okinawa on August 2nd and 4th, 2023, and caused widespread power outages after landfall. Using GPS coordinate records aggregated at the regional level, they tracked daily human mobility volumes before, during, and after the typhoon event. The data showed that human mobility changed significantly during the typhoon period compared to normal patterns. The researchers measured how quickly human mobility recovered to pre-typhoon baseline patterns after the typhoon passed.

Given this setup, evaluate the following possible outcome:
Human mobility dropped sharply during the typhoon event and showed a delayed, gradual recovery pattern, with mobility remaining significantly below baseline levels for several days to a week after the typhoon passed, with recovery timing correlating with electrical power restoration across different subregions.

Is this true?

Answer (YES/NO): NO